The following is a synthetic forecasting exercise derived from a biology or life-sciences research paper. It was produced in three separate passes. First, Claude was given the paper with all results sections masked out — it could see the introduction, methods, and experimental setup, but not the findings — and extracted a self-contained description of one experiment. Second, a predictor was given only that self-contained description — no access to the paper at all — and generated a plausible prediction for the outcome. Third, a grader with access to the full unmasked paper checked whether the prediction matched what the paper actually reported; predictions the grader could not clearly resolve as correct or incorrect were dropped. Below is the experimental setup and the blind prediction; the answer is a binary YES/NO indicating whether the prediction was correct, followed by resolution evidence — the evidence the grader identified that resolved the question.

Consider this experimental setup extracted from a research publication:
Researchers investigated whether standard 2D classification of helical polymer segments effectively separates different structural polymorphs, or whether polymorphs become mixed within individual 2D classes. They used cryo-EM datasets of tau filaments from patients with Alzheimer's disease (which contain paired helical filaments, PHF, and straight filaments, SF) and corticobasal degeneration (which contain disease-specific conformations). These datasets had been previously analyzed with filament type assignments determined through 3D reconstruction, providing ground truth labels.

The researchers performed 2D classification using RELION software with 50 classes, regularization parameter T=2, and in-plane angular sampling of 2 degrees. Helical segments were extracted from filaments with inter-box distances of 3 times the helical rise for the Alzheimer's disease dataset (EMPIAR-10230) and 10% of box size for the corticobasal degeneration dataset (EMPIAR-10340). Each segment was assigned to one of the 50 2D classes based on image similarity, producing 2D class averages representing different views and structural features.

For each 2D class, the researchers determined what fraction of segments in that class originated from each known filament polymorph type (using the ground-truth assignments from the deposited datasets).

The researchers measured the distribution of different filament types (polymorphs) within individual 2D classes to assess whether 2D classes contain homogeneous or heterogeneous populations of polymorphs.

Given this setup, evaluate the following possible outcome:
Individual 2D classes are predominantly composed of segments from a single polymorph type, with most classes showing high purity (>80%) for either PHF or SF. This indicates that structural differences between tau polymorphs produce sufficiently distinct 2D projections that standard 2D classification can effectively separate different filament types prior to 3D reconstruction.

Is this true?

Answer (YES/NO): NO